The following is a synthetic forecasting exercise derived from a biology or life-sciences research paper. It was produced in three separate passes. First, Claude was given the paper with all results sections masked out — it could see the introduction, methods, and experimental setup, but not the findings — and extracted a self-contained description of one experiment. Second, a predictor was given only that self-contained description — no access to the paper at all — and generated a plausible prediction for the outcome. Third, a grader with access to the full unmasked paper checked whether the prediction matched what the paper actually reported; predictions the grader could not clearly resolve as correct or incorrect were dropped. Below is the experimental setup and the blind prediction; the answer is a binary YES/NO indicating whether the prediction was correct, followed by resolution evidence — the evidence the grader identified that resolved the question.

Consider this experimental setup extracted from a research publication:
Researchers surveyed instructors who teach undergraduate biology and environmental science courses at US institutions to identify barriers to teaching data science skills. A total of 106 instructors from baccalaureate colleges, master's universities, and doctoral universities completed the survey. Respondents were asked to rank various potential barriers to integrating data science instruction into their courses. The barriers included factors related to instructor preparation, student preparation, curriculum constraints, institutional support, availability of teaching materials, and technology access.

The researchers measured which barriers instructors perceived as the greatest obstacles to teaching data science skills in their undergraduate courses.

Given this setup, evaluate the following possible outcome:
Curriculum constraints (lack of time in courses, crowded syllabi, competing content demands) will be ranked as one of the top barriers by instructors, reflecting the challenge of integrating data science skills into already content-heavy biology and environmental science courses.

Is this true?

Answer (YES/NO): YES